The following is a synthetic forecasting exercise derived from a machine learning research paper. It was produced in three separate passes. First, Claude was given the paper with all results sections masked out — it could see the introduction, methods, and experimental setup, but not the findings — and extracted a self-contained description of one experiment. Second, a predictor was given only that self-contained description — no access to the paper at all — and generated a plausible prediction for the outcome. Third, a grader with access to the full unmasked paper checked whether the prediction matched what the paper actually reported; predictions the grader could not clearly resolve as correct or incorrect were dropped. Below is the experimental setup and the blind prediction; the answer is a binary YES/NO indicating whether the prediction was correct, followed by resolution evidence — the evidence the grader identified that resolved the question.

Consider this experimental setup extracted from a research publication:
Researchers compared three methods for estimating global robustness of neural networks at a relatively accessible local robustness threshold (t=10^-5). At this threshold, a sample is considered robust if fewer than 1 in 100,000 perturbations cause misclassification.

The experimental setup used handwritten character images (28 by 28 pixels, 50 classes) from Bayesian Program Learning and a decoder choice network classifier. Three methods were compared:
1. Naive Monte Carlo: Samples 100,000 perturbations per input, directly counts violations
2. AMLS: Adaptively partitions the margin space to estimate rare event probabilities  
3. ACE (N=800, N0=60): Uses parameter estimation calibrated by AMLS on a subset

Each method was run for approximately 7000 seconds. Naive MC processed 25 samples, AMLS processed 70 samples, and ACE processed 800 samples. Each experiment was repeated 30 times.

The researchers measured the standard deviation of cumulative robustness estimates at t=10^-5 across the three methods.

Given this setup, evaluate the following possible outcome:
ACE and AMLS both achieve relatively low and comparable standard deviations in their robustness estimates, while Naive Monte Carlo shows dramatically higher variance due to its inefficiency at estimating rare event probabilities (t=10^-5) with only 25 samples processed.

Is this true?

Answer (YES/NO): NO